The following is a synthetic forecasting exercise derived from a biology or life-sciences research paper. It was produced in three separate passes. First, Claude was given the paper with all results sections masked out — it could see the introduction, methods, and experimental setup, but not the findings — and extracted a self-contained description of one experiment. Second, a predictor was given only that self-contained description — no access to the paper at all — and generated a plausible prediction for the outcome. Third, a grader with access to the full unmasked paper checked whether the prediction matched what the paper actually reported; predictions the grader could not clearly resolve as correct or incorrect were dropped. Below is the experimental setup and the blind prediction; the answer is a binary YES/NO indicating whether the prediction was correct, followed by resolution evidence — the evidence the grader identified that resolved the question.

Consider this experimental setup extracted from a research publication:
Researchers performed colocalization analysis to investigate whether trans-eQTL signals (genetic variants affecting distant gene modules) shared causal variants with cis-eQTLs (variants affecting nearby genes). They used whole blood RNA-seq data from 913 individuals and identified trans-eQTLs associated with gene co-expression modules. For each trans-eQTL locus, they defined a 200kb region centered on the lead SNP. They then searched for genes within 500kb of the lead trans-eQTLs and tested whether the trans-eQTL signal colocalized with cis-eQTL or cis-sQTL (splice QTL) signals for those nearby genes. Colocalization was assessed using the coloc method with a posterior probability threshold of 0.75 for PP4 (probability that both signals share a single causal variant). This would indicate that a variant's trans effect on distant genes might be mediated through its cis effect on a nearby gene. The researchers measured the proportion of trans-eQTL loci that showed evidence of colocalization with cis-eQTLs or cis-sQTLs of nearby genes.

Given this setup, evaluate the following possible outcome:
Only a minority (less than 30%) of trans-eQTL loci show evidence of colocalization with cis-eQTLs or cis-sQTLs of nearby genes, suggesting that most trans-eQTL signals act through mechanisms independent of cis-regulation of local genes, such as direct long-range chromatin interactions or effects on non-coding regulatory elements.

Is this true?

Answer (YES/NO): NO